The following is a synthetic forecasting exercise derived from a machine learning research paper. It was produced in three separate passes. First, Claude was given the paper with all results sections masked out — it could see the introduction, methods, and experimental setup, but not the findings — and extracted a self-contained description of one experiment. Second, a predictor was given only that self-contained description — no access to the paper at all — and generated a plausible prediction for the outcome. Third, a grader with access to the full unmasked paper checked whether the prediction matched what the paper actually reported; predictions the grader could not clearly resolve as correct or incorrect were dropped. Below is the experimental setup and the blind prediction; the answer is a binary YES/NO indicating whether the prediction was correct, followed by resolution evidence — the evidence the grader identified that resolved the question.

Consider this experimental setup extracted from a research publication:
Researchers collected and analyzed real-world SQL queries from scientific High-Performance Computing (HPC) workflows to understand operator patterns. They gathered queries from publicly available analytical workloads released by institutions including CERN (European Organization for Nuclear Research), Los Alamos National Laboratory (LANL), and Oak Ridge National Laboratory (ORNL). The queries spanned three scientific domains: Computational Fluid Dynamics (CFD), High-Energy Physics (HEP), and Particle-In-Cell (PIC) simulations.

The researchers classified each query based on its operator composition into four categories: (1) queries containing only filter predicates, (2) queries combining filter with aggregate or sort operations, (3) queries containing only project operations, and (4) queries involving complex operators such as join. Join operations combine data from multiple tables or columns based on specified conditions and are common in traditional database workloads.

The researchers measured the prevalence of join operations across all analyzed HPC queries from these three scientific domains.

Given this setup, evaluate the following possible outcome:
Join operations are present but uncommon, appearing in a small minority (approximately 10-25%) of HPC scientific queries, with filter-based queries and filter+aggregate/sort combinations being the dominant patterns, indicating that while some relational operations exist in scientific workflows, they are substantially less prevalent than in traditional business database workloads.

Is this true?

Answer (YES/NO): NO